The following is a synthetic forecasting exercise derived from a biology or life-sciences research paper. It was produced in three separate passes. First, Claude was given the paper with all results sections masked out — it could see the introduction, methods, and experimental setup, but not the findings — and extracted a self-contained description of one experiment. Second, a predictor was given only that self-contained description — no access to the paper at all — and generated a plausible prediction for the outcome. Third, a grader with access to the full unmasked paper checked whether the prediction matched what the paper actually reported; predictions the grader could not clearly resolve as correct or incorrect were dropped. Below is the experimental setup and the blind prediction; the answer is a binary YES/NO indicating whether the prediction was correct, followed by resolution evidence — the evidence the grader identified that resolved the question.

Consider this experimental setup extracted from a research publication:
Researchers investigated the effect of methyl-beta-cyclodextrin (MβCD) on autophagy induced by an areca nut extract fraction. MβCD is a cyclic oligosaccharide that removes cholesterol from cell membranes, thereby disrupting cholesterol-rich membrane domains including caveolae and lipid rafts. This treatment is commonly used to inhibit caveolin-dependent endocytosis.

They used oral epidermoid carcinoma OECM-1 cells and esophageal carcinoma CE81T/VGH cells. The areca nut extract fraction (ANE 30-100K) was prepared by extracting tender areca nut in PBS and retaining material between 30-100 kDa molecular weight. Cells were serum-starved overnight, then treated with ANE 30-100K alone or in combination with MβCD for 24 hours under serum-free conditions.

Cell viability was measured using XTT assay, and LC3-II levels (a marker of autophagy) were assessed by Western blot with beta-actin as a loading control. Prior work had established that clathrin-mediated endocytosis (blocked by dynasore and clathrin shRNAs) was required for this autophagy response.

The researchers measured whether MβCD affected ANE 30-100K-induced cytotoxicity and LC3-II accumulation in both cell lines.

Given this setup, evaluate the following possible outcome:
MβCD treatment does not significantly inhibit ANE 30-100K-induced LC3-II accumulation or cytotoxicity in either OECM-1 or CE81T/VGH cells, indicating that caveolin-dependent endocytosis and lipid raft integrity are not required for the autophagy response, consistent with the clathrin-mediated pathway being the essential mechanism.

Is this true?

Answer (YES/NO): NO